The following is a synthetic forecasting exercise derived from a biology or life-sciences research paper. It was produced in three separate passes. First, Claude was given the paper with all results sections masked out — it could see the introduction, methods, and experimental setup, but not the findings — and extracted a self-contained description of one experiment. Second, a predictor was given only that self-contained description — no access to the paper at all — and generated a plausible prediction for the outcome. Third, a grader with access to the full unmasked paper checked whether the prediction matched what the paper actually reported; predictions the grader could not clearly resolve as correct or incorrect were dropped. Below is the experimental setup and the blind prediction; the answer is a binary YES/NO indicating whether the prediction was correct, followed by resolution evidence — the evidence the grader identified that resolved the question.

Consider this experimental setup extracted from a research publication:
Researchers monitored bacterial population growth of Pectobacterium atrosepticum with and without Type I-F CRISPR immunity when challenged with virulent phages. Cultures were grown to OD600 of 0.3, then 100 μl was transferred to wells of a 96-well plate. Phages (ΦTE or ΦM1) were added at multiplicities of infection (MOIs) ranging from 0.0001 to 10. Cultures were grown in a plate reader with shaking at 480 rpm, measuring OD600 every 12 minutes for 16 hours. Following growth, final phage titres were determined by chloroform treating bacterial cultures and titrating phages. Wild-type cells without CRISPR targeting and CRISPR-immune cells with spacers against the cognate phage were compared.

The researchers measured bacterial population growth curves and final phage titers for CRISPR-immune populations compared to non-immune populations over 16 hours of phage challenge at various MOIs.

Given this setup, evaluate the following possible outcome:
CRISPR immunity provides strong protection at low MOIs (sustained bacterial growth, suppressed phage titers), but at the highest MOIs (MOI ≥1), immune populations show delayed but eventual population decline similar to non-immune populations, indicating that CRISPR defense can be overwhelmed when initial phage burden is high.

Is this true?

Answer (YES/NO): NO